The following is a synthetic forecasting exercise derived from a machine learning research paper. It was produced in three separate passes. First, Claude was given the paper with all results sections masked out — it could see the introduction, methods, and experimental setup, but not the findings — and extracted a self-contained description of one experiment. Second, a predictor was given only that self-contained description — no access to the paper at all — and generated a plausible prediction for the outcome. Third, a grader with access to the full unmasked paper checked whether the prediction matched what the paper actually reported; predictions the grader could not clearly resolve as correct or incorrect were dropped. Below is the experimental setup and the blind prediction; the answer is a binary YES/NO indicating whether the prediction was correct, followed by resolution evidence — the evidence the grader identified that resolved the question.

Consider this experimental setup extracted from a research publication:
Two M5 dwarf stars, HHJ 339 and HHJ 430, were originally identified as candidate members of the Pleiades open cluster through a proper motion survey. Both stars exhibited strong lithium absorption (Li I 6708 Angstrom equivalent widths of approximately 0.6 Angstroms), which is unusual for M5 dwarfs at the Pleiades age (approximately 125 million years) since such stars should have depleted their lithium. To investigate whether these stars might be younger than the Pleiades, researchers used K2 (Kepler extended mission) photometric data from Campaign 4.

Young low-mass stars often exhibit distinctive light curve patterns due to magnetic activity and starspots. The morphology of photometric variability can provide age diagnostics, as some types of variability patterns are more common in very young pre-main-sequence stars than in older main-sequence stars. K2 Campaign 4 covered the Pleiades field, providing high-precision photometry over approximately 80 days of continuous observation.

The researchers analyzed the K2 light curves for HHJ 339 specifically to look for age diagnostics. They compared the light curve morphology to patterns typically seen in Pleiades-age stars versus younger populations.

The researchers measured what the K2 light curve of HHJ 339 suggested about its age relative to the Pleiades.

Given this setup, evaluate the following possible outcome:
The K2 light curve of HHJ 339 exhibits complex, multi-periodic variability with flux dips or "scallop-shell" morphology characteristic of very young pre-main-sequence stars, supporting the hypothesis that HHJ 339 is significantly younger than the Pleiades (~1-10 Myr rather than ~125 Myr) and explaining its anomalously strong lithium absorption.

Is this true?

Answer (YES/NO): NO